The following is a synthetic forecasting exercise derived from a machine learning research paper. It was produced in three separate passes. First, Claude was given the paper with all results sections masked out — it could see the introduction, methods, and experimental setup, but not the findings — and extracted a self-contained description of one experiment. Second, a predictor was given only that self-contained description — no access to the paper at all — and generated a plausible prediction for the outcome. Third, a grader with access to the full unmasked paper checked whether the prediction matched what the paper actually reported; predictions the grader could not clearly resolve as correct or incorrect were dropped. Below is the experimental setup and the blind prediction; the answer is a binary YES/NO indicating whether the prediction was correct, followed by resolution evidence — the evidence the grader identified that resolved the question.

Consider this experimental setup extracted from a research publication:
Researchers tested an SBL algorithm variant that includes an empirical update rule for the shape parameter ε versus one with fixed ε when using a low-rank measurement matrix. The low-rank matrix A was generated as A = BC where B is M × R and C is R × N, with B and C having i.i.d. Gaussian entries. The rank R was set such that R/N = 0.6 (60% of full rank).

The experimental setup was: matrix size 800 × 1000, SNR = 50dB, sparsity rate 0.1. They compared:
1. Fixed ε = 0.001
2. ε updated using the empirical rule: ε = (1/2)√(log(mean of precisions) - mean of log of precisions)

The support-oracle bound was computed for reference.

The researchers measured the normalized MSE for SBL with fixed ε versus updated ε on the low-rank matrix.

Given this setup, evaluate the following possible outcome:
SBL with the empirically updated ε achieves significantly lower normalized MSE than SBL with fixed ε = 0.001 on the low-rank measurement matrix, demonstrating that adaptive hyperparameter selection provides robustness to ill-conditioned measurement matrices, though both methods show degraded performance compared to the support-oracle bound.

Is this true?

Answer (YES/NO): NO